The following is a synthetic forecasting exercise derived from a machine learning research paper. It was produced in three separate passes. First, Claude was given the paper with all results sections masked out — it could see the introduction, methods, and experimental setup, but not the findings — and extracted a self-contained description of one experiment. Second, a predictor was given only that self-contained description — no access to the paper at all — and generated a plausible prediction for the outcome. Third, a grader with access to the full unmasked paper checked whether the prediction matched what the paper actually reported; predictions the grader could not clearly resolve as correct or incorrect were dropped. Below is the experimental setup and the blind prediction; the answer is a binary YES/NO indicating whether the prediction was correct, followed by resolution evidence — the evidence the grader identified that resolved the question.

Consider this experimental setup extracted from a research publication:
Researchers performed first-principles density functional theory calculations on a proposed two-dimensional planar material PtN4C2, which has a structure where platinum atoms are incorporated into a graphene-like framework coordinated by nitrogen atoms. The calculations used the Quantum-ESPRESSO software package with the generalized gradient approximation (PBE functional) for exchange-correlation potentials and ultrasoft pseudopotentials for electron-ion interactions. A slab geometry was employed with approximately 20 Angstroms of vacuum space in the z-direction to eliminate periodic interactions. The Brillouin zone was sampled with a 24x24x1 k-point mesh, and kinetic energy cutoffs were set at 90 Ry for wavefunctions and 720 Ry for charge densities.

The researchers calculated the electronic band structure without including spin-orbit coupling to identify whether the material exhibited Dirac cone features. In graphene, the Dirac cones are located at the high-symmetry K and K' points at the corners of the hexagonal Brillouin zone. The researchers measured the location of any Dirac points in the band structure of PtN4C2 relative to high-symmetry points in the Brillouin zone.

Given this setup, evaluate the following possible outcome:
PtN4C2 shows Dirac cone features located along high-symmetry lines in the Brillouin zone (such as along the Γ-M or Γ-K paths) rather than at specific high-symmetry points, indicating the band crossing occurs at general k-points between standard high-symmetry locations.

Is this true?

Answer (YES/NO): YES